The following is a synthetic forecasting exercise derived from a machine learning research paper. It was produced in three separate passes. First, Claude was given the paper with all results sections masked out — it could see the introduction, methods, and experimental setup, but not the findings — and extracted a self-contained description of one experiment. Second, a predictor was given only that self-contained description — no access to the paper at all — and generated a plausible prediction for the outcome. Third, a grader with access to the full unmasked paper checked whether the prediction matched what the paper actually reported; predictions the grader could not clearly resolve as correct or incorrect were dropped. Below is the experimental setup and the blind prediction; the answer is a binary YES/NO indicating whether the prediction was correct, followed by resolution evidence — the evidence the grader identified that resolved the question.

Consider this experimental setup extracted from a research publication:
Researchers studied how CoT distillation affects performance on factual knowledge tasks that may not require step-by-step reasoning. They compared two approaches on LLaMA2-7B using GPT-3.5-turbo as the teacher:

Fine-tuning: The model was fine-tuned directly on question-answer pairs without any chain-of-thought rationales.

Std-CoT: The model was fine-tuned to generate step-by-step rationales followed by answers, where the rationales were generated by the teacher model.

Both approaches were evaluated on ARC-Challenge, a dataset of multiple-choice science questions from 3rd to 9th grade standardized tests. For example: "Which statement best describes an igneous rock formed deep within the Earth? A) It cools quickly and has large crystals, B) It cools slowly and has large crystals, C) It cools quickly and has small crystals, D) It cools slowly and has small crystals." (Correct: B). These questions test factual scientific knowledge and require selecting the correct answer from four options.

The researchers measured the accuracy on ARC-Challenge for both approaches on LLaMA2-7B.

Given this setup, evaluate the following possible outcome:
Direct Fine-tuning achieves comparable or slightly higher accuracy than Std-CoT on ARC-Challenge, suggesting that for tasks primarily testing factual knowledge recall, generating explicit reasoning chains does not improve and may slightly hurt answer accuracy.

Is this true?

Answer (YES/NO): YES